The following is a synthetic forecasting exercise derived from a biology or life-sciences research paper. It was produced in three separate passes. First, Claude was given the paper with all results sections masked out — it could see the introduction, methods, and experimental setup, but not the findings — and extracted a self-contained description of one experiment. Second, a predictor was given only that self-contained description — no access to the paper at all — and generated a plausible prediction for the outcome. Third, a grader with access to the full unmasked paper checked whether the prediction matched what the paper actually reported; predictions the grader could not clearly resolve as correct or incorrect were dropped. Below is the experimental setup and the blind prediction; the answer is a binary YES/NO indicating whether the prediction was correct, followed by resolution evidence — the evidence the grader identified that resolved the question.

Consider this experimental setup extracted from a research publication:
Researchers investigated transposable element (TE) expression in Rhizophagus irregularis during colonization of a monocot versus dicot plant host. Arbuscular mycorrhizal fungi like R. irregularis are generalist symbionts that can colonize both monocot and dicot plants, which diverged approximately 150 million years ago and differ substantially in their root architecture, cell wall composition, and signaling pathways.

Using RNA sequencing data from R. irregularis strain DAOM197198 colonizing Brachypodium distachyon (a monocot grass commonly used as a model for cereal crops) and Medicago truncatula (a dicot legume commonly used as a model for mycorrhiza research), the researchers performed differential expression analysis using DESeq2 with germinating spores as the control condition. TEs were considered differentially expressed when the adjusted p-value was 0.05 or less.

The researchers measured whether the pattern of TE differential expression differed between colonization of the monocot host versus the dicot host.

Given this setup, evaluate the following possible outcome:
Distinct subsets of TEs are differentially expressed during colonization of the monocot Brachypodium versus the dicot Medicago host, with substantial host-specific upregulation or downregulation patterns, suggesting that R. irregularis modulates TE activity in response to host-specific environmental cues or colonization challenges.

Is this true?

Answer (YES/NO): YES